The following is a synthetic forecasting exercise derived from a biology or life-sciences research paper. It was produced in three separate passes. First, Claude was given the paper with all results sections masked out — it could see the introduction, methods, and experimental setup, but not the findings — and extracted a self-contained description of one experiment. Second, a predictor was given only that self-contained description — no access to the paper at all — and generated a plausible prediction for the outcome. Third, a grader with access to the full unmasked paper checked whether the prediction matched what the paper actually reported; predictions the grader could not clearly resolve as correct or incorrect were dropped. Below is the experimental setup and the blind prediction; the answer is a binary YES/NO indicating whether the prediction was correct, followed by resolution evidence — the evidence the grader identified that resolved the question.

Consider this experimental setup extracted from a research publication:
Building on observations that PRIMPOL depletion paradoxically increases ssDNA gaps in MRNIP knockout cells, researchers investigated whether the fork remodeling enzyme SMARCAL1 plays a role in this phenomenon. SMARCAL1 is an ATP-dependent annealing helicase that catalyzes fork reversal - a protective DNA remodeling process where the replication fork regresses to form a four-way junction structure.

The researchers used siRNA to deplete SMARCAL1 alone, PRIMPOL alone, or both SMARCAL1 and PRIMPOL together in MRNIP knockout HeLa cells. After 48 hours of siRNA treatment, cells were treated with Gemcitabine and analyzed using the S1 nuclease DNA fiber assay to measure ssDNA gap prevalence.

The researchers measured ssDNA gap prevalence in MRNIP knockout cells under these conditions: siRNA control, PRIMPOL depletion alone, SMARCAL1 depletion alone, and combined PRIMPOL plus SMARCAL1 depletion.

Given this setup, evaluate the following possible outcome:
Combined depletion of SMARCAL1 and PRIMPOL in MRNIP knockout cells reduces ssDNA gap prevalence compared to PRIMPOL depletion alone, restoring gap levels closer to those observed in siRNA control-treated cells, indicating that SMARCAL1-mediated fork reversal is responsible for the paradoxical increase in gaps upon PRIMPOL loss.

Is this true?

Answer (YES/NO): YES